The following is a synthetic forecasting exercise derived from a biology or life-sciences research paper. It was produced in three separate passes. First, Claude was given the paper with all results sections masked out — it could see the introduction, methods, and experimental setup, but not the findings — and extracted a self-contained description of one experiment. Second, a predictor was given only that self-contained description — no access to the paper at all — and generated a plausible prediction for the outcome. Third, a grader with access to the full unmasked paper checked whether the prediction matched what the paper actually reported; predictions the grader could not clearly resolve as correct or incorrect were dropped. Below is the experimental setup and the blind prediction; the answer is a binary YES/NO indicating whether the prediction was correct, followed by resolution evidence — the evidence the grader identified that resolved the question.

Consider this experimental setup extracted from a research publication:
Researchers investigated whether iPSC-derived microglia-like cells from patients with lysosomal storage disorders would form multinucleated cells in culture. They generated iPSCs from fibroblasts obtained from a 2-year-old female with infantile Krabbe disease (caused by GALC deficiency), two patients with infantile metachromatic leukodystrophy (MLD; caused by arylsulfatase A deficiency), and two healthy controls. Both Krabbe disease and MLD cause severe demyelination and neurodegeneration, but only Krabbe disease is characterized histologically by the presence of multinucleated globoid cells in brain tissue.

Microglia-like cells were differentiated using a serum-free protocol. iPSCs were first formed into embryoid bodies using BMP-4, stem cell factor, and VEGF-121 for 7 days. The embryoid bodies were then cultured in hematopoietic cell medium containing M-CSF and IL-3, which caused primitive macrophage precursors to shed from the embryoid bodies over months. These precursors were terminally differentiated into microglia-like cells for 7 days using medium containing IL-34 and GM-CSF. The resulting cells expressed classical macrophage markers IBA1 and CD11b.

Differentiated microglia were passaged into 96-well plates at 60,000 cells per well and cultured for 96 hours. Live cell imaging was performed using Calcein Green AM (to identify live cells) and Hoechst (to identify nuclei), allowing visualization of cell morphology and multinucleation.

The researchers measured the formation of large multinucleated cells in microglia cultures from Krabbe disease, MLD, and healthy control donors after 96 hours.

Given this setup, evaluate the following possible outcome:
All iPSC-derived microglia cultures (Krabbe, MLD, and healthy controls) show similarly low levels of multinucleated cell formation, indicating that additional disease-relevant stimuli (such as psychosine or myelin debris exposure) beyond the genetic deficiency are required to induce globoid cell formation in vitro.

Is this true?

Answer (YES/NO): NO